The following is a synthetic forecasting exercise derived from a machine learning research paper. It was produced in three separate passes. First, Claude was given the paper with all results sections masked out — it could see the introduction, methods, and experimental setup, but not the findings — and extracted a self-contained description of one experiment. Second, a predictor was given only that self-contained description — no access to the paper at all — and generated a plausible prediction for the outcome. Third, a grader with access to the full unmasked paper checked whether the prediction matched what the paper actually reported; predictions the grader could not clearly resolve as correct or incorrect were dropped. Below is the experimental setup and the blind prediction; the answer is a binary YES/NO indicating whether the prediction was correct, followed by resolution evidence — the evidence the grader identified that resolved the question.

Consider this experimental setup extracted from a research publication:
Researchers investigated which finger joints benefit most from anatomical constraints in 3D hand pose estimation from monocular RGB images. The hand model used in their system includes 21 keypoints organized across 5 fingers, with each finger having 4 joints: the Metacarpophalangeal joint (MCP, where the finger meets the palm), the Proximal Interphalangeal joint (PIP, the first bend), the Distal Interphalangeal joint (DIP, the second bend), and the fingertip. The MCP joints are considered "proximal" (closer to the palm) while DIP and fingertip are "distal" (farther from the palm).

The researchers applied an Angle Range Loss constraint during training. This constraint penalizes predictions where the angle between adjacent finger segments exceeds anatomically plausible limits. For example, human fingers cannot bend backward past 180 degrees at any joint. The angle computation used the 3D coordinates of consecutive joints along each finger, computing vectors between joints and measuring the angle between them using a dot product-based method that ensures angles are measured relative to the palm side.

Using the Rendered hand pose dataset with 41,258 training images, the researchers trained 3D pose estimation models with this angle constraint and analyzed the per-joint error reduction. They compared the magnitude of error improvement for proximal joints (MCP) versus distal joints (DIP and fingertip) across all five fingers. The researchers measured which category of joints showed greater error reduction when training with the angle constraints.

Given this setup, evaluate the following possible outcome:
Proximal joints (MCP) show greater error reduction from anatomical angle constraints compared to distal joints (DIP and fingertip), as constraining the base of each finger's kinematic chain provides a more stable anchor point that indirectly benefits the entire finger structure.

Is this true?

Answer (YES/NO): NO